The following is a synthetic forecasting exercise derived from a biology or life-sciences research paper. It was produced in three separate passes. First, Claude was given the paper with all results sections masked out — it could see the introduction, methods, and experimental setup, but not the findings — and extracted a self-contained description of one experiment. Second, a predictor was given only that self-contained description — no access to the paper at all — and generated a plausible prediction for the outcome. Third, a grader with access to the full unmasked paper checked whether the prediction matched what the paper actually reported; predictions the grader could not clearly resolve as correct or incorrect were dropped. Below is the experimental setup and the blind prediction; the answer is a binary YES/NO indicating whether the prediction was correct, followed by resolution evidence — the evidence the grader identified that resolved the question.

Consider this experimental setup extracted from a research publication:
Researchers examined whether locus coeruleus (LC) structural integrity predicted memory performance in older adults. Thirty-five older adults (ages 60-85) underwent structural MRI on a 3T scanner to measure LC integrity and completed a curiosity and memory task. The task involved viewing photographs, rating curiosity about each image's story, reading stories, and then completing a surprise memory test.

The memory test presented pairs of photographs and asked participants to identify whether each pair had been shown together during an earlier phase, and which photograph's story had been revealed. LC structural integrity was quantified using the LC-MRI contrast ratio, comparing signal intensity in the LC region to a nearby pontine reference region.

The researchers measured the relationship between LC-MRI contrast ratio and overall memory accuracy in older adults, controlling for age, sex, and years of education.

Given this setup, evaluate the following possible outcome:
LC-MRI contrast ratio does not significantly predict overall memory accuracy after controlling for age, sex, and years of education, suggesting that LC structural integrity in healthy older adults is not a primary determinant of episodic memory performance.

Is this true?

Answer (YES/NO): YES